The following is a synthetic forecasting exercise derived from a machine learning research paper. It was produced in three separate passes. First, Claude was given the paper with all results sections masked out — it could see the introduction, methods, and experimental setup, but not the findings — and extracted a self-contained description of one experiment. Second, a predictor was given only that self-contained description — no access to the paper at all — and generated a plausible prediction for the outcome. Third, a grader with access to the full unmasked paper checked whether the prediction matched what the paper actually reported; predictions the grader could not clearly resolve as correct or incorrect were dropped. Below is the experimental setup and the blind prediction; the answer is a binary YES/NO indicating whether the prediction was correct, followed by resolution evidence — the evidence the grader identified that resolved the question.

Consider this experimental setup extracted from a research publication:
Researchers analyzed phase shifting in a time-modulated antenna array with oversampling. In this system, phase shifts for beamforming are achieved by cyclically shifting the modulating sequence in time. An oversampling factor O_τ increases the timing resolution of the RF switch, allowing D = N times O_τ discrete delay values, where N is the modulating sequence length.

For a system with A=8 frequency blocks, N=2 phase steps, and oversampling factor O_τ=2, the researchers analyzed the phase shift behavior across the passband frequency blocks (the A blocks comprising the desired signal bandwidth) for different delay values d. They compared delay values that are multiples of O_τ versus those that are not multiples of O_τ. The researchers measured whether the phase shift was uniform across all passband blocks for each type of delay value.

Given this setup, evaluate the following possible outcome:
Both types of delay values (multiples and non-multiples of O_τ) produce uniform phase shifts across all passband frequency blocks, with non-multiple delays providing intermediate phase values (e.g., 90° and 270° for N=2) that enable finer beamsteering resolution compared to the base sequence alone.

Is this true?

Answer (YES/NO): NO